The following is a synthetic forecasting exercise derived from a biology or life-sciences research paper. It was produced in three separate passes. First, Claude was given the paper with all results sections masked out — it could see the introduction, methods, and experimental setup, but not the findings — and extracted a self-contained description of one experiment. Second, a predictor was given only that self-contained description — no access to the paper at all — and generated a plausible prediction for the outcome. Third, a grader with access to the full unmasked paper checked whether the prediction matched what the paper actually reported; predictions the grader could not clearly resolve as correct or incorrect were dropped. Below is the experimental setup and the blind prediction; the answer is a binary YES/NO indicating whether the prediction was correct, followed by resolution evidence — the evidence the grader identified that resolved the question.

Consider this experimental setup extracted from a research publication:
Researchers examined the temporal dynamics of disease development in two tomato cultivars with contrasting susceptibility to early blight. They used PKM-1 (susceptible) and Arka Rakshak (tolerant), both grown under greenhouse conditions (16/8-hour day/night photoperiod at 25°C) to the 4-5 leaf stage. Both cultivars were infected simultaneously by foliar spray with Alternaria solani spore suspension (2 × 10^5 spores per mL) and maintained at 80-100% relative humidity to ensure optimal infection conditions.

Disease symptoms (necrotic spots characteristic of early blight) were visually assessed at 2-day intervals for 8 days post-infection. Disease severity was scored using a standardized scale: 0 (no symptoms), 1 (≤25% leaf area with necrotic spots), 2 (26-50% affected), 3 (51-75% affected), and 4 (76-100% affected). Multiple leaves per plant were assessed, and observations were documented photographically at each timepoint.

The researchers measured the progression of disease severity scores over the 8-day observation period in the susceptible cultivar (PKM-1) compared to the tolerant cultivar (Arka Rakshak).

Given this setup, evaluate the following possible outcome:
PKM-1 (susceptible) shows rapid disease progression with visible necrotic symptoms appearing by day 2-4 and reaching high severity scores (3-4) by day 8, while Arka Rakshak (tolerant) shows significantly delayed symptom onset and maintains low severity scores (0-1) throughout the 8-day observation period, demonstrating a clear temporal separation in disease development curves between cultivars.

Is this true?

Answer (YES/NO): NO